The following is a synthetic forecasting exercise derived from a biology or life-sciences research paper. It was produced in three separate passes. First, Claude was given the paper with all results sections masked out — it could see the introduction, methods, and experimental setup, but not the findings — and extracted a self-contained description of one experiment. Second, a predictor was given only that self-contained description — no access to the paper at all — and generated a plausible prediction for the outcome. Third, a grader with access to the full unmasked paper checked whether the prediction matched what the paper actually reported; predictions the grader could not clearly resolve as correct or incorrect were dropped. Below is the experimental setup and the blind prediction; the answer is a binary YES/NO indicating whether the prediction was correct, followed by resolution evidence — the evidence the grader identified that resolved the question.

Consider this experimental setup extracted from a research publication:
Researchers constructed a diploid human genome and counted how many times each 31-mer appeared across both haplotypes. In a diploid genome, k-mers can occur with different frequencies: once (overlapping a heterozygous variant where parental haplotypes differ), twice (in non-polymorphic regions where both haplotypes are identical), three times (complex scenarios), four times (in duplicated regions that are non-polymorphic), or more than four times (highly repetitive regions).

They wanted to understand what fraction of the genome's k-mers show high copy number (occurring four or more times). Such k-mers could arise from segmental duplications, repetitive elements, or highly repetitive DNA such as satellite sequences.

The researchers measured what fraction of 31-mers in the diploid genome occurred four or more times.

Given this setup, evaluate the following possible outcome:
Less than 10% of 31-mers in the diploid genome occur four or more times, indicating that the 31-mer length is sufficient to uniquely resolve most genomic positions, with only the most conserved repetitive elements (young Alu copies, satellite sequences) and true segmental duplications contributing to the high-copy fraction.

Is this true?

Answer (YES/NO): YES